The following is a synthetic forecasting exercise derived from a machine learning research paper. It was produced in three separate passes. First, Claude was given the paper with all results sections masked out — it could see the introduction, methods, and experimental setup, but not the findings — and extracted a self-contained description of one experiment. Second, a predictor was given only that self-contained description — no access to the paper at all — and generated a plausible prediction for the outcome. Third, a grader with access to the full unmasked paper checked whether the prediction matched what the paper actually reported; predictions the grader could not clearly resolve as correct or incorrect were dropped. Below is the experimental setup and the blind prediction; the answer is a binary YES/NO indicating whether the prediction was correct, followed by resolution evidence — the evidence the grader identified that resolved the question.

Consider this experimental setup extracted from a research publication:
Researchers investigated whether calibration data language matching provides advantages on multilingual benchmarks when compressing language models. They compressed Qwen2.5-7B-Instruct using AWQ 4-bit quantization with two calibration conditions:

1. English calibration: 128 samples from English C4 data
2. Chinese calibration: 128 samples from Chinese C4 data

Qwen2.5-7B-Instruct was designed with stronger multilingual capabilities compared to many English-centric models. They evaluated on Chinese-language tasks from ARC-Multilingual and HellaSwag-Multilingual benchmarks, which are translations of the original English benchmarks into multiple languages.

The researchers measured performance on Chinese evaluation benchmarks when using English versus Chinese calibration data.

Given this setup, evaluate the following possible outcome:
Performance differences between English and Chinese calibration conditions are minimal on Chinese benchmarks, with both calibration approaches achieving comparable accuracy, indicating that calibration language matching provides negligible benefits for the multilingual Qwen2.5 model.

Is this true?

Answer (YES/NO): NO